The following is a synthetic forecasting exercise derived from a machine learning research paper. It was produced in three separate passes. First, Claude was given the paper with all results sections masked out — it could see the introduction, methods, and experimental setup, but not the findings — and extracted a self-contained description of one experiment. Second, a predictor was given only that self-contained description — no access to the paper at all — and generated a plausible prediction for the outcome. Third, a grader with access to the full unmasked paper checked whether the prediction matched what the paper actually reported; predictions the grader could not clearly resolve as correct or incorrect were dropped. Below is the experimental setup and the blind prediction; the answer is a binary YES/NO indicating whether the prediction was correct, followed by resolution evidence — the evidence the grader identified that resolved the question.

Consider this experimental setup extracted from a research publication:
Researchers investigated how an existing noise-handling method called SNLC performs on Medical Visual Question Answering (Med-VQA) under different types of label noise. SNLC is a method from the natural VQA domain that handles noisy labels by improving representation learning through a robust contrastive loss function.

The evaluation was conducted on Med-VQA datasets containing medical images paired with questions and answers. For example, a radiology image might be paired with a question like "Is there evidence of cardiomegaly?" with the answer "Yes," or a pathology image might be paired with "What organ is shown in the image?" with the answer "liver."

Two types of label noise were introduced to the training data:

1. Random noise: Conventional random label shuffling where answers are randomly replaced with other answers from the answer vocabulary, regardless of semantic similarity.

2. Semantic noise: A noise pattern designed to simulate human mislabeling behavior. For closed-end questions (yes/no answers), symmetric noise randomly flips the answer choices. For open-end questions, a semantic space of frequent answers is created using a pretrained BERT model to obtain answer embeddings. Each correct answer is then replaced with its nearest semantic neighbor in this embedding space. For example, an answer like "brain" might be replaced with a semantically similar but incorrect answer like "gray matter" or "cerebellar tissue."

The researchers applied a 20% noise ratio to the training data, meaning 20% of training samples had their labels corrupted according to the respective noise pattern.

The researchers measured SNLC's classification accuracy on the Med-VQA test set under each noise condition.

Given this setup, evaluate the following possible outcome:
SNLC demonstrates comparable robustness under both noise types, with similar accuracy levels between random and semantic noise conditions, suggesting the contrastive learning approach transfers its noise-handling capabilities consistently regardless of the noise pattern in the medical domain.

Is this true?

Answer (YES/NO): NO